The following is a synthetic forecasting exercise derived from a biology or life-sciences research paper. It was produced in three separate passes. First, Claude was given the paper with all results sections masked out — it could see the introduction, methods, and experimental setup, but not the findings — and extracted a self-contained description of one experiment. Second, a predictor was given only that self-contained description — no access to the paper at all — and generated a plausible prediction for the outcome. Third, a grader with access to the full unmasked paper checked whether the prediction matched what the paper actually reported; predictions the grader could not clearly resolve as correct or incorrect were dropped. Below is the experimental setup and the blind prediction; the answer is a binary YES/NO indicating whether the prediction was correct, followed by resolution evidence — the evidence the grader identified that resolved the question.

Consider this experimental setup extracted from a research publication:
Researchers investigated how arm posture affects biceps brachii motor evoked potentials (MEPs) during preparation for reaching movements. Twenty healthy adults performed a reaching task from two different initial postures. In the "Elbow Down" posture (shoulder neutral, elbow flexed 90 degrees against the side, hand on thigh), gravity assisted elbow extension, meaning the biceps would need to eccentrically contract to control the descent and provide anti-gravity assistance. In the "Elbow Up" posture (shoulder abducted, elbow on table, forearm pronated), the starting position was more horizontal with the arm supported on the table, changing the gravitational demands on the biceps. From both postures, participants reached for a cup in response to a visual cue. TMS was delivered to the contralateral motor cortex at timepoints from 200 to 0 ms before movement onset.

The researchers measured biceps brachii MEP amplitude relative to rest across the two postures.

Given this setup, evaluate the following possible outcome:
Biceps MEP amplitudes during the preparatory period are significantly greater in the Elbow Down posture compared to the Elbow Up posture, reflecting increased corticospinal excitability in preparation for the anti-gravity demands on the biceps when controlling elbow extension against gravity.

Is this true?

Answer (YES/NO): YES